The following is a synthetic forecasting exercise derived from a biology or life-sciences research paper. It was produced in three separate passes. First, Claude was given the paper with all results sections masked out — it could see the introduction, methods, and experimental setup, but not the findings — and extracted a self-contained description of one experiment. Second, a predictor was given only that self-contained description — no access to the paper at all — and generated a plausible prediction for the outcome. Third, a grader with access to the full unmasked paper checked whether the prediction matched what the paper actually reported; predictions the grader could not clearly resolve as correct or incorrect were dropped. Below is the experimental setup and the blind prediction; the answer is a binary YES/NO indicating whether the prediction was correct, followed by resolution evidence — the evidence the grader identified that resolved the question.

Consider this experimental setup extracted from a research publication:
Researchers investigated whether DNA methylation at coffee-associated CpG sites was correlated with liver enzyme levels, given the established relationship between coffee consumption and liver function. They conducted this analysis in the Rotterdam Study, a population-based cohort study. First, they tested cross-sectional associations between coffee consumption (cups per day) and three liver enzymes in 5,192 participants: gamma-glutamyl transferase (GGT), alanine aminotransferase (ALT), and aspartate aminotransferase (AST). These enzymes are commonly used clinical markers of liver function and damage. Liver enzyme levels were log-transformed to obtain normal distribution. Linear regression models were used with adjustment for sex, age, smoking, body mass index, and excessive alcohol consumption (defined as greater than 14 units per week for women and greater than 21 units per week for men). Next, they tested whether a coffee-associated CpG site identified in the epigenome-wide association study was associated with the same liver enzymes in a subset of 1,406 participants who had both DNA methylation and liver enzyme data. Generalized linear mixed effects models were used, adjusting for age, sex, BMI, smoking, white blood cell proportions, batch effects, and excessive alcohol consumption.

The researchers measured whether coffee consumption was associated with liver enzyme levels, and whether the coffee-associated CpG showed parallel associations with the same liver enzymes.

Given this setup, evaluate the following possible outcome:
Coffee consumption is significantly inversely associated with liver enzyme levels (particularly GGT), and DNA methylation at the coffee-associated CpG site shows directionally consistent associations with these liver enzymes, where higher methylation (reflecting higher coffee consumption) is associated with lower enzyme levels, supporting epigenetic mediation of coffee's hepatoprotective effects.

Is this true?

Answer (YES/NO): YES